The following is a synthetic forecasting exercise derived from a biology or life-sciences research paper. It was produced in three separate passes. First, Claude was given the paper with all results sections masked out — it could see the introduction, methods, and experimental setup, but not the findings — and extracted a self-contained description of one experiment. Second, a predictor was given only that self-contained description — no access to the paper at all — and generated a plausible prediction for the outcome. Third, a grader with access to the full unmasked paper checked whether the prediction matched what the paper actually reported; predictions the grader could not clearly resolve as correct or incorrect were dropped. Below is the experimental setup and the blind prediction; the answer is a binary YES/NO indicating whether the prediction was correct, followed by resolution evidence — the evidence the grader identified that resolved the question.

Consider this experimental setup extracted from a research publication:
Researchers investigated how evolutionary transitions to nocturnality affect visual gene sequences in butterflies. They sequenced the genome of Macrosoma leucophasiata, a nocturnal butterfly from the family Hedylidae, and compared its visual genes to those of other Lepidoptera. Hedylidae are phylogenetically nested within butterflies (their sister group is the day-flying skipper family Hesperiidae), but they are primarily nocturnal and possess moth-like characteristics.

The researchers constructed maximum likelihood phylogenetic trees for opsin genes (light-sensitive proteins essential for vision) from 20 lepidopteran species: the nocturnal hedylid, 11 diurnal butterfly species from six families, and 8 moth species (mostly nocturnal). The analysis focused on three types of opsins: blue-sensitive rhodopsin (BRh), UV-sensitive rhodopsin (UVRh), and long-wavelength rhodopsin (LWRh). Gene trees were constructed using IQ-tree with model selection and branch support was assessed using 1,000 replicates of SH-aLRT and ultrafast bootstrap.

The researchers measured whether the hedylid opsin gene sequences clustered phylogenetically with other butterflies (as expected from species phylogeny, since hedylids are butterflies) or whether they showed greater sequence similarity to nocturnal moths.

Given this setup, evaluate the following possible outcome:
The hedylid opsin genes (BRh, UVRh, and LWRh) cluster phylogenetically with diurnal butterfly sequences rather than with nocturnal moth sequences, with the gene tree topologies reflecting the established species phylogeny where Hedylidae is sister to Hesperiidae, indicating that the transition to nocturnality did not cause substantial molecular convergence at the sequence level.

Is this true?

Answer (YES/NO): NO